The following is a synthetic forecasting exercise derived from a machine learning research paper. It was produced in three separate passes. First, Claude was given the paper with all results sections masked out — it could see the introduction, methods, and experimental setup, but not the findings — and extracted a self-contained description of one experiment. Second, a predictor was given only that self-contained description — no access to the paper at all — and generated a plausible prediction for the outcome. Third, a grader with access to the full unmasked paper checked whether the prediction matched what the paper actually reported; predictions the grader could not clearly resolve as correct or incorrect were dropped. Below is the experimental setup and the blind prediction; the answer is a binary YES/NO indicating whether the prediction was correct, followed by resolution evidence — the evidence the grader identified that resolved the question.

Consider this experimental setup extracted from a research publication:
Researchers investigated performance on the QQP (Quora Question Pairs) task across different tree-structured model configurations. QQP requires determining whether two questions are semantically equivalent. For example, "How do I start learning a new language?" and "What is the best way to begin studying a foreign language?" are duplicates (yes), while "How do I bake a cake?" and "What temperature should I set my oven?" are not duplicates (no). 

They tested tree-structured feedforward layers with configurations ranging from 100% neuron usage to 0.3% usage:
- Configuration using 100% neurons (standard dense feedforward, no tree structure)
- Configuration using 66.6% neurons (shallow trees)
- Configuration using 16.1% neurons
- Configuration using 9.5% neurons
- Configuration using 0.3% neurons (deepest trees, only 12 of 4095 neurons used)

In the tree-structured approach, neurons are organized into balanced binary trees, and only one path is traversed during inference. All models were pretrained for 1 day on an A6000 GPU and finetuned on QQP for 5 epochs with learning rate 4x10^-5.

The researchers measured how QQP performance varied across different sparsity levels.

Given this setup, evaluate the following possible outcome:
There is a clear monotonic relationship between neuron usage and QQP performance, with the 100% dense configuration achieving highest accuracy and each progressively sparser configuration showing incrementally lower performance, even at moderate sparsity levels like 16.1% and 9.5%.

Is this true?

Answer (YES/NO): NO